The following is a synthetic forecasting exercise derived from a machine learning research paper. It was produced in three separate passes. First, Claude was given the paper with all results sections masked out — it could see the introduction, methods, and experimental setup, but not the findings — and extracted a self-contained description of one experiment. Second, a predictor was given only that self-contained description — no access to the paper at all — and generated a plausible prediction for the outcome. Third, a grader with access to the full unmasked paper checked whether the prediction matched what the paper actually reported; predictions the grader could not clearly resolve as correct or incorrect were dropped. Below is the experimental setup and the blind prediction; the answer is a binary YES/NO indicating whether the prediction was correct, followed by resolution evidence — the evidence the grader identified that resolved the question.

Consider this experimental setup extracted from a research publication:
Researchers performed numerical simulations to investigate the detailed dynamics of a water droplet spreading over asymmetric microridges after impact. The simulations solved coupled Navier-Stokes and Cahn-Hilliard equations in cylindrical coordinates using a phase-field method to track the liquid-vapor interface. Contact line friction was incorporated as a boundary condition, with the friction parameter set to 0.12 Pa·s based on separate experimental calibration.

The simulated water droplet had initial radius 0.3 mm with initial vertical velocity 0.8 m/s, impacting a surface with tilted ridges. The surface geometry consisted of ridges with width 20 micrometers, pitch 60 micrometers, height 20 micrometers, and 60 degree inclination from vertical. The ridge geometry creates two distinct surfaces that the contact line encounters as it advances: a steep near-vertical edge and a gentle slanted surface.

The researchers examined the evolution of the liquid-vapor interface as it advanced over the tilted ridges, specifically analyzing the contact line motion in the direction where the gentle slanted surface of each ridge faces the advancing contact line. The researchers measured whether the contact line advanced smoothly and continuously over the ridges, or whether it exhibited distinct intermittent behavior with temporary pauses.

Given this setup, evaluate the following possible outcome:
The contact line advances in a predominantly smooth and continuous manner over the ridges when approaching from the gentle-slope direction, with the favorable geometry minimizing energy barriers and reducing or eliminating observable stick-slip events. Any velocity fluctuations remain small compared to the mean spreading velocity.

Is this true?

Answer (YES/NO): YES